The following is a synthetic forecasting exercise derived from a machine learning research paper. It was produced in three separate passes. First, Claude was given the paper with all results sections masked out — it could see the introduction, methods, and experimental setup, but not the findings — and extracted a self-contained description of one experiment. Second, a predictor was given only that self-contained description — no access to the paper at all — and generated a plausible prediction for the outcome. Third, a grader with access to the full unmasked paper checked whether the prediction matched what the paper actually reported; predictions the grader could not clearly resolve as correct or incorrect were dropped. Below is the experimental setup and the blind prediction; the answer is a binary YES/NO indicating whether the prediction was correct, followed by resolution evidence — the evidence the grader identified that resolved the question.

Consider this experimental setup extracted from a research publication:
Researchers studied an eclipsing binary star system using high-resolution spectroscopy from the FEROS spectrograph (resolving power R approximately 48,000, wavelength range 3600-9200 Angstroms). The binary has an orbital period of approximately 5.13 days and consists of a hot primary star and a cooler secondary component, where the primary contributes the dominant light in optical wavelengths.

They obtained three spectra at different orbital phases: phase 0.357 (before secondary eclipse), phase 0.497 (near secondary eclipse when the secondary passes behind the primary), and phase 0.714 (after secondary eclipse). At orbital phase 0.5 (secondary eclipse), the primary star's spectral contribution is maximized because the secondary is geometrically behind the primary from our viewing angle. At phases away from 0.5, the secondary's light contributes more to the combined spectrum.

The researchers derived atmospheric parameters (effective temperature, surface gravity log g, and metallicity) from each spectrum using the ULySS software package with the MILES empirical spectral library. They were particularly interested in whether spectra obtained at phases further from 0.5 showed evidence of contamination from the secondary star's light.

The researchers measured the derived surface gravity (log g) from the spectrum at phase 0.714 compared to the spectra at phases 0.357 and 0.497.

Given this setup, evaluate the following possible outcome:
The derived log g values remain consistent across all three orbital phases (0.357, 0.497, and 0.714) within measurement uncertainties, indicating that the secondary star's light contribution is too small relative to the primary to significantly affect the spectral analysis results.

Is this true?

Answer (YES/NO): NO